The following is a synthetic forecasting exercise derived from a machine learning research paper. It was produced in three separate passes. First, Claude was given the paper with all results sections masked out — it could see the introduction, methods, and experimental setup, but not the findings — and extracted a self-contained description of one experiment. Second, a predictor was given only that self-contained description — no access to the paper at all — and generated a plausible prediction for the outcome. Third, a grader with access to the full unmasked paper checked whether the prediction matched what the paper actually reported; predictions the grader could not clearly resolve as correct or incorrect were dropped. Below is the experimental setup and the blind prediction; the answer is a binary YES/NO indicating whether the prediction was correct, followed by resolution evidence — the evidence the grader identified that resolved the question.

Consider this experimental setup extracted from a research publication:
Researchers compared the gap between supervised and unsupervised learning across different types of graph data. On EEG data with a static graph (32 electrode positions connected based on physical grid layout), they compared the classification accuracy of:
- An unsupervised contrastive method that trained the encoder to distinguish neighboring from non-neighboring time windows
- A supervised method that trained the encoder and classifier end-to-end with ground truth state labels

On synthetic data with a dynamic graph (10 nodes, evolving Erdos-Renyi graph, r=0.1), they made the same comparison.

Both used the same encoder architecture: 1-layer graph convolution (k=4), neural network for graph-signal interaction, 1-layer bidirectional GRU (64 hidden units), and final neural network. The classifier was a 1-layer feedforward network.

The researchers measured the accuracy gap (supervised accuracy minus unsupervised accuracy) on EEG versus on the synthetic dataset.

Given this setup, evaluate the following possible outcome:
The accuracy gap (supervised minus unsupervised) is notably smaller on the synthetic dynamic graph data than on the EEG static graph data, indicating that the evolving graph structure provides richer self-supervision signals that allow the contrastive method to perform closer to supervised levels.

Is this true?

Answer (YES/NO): NO